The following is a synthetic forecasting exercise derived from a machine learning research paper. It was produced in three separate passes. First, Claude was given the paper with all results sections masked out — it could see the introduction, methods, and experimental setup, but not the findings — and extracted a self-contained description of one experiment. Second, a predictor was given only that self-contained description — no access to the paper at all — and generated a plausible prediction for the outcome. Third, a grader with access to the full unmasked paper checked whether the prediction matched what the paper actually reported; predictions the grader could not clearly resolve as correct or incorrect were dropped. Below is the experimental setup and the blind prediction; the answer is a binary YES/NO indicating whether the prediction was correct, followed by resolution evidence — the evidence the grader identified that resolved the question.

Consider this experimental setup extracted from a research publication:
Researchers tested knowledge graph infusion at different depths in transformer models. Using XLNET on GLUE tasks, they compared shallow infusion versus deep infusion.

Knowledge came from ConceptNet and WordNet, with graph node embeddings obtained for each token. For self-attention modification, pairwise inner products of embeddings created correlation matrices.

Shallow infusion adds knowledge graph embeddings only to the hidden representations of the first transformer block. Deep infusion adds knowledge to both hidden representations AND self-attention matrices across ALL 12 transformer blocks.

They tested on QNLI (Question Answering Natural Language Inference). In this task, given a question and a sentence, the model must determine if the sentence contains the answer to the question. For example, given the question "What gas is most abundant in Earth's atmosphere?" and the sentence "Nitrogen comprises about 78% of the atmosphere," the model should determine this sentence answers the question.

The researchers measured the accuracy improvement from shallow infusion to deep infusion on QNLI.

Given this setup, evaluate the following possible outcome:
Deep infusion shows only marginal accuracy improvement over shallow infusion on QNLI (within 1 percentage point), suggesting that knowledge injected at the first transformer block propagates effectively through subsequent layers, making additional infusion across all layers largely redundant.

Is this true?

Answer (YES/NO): NO